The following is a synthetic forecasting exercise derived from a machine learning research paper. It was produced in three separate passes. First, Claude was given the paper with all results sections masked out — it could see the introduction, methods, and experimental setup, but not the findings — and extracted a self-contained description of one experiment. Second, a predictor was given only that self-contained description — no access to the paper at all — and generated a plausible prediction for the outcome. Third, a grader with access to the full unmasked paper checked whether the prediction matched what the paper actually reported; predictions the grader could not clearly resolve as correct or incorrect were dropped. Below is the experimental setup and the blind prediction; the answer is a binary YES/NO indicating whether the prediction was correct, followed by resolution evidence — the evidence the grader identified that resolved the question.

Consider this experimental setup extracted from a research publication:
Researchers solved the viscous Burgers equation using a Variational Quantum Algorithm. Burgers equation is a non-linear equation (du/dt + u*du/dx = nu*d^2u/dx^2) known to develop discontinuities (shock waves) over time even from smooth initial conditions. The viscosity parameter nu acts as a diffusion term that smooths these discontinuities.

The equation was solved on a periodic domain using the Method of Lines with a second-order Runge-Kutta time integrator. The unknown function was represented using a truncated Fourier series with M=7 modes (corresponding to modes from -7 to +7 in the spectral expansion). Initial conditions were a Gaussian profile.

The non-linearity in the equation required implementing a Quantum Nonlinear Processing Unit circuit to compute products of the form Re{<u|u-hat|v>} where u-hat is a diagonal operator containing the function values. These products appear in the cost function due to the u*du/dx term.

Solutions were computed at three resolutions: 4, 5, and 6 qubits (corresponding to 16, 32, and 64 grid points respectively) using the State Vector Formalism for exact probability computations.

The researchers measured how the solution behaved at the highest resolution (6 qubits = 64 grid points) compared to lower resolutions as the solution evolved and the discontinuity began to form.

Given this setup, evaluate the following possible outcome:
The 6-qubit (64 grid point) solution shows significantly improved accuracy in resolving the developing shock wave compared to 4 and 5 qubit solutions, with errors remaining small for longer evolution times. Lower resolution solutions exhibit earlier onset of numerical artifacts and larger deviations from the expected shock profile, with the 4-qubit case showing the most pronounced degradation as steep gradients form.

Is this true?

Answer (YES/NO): NO